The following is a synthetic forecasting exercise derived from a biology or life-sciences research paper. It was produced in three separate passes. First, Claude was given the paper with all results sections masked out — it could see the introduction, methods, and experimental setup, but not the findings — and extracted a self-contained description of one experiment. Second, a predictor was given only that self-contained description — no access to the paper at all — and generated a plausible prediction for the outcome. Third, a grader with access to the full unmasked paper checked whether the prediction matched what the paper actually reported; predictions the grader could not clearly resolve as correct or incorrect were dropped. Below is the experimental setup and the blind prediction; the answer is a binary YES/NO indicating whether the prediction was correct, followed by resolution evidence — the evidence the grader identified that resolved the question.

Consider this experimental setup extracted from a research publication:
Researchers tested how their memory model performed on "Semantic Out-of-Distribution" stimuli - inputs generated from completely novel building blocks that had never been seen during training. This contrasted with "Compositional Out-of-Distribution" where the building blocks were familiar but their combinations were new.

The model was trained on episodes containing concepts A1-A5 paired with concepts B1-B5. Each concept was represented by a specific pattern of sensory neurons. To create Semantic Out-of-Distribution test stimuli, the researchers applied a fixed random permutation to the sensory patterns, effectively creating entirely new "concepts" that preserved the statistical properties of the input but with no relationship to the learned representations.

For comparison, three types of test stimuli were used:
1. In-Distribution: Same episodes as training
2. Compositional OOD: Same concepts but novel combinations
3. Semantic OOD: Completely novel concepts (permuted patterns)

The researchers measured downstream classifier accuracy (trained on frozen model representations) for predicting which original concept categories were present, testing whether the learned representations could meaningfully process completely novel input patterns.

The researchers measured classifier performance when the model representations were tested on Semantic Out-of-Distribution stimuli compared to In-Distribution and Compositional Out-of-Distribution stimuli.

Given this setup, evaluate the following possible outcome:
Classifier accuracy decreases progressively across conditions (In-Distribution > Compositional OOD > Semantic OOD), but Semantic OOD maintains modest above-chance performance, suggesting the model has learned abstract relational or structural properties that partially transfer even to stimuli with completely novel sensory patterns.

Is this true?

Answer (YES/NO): NO